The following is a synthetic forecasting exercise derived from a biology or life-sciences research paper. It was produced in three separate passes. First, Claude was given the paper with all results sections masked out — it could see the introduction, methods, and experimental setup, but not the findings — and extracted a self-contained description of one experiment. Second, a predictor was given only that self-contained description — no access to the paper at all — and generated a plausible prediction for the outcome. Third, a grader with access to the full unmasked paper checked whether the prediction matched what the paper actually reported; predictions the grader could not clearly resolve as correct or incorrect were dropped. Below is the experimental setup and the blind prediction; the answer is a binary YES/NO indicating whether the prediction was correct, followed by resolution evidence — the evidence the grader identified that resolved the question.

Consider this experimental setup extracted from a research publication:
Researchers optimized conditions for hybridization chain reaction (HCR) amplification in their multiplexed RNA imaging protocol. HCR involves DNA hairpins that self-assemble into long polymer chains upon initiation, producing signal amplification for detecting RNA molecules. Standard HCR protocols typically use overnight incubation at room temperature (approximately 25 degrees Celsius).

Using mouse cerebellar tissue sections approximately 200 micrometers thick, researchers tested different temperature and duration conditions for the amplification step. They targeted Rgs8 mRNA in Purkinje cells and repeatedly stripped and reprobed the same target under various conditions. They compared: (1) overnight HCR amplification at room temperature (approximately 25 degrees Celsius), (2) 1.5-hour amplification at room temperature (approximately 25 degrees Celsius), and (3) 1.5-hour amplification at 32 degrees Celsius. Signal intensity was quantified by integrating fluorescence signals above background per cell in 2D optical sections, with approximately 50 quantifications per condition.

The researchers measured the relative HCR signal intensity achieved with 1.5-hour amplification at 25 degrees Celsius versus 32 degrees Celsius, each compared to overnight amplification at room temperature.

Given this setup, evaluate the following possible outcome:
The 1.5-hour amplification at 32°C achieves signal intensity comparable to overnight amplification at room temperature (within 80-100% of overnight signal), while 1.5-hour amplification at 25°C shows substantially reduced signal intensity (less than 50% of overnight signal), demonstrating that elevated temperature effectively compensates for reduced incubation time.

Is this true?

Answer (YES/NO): NO